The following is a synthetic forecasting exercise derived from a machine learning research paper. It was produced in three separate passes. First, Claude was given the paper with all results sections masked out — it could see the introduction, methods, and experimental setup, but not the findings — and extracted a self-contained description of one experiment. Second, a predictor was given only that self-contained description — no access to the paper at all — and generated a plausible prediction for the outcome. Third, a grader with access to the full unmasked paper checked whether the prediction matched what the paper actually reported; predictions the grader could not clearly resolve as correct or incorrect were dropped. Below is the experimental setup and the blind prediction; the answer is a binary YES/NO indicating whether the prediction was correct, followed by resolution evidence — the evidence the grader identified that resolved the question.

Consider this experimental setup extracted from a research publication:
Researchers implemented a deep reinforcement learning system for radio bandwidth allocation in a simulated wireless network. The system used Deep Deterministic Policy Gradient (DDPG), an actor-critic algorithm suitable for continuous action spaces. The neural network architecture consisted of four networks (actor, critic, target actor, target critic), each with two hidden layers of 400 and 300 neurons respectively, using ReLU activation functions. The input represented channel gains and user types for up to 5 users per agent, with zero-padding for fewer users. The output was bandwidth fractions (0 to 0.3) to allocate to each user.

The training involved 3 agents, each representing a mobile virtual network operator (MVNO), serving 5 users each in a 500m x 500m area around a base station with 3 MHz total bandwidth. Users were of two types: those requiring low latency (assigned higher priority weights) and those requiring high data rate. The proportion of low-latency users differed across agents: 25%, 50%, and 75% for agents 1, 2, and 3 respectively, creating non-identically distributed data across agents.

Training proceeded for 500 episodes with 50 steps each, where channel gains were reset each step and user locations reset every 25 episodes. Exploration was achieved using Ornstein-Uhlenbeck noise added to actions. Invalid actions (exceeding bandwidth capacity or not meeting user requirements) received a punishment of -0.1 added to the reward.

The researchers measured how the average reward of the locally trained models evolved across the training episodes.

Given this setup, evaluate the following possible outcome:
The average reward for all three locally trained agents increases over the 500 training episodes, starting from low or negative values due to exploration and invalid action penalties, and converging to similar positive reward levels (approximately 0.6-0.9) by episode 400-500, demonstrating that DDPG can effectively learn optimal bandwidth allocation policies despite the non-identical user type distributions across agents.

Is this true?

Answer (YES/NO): NO